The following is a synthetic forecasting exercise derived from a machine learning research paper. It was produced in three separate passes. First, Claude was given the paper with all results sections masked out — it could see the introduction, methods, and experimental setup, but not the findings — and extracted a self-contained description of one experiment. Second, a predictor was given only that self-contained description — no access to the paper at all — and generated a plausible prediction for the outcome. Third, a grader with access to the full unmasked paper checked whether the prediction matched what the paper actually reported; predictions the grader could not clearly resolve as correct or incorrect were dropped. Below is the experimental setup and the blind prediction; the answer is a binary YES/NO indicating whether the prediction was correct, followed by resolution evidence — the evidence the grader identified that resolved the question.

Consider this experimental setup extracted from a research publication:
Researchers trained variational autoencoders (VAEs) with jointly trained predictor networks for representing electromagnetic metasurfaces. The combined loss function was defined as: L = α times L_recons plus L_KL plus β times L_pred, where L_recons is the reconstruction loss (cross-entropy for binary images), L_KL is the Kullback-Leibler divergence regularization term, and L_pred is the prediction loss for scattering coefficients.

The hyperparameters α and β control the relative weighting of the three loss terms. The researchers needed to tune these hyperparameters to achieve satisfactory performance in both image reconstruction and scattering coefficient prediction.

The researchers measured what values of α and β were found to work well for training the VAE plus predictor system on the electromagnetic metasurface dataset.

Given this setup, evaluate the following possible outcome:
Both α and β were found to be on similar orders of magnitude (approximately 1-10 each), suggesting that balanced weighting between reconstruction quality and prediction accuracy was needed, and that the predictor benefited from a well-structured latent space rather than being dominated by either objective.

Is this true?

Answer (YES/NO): NO